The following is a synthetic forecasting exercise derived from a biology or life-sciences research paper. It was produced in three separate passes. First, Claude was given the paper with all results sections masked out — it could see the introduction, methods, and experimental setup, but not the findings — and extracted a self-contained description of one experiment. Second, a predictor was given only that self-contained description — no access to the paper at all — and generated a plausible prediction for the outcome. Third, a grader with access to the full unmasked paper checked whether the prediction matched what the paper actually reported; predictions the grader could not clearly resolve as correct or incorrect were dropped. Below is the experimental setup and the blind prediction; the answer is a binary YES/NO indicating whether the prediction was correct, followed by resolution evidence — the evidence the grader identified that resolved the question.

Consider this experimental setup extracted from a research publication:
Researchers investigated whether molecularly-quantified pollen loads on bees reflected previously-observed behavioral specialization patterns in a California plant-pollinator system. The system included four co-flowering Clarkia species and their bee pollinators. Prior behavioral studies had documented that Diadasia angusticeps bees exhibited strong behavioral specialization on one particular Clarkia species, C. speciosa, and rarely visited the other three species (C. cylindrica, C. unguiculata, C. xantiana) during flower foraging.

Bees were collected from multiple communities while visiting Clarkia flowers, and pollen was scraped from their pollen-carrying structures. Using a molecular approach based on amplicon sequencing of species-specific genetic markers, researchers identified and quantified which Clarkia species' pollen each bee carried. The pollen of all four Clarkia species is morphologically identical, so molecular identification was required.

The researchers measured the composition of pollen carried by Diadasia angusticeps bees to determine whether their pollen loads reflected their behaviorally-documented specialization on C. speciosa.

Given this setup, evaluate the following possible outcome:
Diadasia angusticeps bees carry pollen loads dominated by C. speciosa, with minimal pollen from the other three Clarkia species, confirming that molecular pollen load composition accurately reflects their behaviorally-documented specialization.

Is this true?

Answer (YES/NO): YES